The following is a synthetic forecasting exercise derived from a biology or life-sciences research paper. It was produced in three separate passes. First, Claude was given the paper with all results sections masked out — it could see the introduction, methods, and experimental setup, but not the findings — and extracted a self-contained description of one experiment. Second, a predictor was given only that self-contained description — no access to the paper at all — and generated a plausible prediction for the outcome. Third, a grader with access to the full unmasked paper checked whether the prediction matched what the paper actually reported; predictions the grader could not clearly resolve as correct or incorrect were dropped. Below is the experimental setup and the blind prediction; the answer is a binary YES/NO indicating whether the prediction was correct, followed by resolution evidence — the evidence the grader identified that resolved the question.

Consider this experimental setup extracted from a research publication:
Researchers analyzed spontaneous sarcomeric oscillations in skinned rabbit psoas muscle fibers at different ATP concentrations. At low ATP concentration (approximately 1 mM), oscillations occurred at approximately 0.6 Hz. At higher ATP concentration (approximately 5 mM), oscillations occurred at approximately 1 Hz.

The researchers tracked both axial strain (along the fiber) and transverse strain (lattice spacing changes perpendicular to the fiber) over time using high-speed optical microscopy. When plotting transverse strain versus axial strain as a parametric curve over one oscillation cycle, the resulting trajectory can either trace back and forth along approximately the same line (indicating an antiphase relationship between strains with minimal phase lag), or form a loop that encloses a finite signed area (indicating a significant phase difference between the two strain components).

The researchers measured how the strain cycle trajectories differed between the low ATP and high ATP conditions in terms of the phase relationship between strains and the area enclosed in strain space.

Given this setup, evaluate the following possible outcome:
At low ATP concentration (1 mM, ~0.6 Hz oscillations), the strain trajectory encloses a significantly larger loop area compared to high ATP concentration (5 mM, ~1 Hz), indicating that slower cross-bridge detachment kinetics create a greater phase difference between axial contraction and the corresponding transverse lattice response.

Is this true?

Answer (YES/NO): NO